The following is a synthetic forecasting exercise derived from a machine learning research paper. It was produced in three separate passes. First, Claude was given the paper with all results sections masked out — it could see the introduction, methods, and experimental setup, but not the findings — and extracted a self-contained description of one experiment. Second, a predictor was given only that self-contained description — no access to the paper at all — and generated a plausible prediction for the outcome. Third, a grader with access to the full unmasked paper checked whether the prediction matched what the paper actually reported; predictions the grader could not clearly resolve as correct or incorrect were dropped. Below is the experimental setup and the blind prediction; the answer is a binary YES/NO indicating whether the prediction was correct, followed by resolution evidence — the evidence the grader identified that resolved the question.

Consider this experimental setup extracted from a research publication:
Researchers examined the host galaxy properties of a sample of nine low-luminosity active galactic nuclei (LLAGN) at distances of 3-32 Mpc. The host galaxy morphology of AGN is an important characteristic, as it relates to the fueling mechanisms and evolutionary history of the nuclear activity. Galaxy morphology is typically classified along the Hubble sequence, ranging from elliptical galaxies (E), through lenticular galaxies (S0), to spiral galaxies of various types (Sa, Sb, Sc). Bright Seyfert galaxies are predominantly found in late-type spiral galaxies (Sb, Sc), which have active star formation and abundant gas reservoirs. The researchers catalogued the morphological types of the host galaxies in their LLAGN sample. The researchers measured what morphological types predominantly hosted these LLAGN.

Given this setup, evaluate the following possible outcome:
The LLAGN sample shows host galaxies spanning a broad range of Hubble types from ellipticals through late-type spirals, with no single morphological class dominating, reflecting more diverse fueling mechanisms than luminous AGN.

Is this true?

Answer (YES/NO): NO